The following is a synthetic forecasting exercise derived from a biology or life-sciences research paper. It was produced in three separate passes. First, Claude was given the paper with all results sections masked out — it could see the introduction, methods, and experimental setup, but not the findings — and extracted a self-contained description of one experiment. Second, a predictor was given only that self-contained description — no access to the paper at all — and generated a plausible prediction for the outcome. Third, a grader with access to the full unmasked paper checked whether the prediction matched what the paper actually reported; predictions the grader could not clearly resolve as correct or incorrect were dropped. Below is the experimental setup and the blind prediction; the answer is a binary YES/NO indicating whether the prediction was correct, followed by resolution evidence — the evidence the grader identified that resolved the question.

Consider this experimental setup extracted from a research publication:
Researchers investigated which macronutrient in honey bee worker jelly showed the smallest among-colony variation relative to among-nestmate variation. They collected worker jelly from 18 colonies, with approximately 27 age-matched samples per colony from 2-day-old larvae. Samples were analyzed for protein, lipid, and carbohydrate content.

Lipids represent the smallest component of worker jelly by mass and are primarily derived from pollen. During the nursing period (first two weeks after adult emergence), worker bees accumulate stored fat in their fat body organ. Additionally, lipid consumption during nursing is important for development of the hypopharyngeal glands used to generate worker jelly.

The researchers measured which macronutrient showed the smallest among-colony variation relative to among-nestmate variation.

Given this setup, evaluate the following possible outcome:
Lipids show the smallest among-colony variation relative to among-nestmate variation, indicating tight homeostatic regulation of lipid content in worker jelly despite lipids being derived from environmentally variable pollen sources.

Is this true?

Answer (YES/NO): YES